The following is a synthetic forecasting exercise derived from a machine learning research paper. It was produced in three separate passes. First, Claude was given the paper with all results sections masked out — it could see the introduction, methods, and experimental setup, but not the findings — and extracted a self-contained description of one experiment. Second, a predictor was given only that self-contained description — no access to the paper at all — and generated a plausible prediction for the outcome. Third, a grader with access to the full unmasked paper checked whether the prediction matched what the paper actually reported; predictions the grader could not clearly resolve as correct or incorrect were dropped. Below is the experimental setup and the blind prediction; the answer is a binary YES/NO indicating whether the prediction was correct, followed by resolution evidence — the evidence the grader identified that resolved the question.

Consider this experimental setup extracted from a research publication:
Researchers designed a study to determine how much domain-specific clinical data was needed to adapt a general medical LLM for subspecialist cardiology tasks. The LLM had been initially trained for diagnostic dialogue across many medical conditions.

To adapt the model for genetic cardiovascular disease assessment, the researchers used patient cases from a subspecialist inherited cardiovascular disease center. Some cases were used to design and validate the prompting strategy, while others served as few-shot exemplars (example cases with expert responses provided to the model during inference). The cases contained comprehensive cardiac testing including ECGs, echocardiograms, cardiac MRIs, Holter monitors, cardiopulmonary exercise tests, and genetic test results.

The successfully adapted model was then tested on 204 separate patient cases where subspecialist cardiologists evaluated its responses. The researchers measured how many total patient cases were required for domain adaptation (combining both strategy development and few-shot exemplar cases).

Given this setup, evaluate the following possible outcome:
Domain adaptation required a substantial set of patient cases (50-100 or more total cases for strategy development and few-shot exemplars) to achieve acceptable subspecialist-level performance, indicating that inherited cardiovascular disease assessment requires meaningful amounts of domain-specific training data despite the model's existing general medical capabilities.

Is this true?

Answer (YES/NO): NO